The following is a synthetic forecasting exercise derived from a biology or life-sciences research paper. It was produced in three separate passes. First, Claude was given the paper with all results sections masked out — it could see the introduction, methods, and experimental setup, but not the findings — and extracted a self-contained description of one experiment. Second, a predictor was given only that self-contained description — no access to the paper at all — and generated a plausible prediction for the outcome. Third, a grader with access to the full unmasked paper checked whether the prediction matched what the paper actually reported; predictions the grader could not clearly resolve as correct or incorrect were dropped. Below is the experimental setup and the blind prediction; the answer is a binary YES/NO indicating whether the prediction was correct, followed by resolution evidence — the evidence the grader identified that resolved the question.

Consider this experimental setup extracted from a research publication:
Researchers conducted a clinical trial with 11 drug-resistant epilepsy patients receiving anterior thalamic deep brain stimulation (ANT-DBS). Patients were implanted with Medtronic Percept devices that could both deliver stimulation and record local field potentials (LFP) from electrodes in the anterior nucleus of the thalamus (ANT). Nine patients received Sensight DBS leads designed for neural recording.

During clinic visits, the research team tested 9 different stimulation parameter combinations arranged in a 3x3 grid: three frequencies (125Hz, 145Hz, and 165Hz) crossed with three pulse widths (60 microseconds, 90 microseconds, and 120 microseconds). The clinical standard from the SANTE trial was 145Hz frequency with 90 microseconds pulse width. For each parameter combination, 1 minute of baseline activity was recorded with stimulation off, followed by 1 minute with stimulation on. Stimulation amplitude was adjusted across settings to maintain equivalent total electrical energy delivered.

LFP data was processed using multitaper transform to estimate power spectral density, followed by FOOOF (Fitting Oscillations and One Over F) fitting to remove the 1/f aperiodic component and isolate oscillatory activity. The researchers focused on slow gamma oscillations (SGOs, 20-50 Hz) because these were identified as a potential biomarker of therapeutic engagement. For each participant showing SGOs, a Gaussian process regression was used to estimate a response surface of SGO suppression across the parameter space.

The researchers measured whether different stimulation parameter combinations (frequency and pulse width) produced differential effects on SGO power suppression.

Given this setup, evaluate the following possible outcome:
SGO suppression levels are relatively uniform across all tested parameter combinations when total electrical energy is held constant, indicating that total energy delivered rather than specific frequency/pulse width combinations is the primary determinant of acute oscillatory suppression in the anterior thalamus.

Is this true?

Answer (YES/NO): NO